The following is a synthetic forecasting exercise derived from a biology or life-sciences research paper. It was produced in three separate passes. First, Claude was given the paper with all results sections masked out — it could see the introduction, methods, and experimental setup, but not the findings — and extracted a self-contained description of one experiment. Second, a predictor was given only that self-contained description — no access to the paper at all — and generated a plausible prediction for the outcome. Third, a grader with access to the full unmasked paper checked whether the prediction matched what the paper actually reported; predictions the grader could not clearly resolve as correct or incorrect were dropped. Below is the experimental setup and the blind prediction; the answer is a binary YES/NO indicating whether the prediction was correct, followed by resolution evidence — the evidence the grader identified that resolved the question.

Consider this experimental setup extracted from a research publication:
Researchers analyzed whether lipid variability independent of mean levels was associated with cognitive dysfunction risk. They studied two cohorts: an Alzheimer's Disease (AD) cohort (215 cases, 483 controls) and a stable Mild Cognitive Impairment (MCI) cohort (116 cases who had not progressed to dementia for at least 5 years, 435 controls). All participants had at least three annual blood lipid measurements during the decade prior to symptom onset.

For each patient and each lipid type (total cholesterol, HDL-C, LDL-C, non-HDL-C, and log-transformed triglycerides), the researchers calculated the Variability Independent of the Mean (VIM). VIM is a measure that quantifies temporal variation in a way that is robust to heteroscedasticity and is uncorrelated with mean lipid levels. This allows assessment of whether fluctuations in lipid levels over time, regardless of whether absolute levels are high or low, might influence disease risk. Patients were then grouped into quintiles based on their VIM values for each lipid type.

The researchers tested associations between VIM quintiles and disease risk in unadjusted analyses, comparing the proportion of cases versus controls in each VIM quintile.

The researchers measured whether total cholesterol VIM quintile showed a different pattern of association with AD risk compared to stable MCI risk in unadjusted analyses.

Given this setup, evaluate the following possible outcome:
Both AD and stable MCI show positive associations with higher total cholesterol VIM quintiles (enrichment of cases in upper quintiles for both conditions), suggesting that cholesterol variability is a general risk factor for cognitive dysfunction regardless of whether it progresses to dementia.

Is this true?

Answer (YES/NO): NO